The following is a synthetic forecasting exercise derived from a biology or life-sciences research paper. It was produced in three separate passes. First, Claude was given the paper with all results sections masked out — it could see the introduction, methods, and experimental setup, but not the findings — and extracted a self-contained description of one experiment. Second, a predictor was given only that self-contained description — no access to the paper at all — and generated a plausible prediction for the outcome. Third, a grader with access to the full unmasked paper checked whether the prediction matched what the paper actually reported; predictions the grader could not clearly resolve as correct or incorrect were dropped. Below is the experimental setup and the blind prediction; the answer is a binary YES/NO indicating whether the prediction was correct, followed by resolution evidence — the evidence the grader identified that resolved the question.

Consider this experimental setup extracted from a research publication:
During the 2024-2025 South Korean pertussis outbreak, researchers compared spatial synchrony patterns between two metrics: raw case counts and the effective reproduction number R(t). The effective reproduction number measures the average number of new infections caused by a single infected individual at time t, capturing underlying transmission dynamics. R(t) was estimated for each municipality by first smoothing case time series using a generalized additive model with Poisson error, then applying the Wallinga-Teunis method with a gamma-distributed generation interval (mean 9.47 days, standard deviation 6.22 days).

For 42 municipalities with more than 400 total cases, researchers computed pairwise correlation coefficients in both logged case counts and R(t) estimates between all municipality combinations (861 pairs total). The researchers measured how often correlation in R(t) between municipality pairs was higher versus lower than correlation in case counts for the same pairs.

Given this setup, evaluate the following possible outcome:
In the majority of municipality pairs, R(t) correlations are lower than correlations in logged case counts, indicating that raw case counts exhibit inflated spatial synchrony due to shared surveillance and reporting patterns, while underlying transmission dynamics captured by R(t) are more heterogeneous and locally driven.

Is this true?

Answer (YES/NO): NO